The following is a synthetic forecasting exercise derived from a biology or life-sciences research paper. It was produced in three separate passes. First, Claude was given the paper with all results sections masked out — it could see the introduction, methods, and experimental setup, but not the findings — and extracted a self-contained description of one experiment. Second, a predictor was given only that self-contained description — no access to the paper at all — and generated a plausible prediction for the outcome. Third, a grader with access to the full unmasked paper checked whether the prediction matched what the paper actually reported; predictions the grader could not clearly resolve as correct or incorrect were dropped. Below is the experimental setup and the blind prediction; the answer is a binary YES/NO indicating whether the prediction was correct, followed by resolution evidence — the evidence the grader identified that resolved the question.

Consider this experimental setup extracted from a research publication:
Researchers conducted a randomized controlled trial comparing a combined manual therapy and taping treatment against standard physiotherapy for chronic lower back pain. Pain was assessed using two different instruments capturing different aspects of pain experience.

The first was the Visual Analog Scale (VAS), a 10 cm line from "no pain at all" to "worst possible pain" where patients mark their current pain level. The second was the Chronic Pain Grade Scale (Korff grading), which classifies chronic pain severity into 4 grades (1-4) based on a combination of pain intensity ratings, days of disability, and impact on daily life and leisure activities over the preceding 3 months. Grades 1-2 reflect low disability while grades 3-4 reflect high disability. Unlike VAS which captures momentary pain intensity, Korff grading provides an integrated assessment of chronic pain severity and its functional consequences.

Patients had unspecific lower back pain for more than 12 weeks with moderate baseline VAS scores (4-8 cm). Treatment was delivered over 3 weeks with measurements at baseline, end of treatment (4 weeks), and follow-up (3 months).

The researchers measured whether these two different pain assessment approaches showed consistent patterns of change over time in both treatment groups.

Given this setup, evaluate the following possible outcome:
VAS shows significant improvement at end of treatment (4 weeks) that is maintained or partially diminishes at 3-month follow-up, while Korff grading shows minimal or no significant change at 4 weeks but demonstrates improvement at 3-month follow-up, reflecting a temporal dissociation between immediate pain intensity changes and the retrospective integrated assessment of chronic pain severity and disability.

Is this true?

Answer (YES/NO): NO